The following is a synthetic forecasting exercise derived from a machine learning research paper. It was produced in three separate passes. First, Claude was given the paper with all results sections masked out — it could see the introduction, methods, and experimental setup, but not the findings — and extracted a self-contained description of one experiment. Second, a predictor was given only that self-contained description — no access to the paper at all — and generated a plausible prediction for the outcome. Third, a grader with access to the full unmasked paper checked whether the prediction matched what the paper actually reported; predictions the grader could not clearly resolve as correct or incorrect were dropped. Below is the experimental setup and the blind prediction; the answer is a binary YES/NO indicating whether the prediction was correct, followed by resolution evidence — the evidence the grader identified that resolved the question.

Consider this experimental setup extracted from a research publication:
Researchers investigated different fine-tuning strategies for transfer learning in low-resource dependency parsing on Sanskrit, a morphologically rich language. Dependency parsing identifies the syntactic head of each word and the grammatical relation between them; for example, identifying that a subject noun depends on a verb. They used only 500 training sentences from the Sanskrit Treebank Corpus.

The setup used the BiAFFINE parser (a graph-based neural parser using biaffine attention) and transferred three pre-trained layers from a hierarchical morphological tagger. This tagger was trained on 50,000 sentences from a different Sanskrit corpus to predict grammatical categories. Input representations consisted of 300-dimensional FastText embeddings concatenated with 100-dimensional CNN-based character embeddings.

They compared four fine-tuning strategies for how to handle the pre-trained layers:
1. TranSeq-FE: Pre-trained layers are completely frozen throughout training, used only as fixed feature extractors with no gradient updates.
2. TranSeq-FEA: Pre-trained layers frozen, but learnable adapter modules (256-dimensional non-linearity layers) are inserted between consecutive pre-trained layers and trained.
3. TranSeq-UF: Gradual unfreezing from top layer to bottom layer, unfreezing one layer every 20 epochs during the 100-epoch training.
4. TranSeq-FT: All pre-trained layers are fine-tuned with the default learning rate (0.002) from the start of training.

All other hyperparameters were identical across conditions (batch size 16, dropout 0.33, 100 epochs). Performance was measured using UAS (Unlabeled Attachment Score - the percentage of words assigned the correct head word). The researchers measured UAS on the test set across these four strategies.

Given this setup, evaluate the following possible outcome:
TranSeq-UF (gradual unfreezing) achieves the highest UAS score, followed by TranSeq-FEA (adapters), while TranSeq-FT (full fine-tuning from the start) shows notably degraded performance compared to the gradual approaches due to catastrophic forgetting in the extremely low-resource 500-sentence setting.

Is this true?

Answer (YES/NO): NO